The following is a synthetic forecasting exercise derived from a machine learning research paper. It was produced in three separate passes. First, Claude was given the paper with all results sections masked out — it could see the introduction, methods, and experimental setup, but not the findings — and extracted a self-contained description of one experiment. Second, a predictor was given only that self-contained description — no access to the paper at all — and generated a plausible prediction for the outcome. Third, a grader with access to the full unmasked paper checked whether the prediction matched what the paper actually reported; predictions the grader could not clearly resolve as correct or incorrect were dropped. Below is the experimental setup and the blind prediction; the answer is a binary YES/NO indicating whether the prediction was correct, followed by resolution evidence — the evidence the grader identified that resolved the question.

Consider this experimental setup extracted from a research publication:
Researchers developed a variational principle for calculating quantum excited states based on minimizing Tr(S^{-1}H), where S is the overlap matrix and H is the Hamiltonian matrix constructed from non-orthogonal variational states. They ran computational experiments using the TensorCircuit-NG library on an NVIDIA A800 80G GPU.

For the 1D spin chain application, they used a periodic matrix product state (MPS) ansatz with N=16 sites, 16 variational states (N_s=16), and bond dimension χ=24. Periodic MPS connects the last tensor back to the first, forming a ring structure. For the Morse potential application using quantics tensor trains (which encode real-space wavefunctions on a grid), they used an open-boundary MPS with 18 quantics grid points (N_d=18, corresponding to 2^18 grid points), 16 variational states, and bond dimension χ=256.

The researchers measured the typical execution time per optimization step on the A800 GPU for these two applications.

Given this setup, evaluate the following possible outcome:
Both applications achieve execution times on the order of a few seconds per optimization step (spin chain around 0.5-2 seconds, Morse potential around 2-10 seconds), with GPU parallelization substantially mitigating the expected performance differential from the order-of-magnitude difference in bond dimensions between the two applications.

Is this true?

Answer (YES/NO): NO